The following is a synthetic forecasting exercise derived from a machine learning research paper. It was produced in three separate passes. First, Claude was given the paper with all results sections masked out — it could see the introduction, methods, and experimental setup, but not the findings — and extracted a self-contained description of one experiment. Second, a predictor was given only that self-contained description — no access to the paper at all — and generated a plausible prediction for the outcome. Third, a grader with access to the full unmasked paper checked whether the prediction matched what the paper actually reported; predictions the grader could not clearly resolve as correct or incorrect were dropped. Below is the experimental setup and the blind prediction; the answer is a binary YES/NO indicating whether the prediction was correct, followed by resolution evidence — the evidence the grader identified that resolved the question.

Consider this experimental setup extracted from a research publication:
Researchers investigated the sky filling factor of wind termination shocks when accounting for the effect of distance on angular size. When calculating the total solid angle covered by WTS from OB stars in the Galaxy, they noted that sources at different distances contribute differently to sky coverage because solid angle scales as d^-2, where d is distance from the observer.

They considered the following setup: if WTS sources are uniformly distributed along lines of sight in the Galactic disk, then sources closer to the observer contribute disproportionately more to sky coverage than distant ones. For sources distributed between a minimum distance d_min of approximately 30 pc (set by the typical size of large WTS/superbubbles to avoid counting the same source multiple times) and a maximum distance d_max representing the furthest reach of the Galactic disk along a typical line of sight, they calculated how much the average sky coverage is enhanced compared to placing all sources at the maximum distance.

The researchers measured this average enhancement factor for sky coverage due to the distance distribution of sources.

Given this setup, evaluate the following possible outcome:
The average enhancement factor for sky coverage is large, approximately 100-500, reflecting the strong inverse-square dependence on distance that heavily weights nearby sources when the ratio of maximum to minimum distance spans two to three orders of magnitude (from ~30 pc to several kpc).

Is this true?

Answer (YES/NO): NO